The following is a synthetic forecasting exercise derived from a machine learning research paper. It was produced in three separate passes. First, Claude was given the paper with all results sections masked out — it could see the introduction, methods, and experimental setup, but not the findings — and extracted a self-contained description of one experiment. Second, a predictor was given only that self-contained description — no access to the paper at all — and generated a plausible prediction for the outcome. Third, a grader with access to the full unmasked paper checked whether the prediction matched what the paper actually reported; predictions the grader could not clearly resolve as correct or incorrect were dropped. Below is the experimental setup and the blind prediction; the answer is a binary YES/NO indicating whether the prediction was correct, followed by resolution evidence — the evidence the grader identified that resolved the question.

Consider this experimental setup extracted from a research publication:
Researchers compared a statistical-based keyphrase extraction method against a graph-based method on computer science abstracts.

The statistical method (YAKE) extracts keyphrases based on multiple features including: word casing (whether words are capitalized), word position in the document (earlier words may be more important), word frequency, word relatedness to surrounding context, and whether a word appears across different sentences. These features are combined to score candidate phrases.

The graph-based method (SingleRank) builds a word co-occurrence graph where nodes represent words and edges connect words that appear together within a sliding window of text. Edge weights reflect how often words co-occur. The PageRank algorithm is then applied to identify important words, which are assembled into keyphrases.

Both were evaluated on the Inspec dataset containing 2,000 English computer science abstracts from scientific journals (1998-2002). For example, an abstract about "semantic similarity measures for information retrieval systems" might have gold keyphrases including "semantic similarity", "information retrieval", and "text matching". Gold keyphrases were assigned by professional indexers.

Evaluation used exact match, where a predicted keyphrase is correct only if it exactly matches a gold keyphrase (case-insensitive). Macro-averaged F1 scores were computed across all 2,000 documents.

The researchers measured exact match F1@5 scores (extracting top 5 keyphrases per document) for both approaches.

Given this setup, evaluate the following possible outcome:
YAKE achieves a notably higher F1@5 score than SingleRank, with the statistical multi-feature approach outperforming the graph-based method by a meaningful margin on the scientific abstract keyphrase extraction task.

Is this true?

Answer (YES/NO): NO